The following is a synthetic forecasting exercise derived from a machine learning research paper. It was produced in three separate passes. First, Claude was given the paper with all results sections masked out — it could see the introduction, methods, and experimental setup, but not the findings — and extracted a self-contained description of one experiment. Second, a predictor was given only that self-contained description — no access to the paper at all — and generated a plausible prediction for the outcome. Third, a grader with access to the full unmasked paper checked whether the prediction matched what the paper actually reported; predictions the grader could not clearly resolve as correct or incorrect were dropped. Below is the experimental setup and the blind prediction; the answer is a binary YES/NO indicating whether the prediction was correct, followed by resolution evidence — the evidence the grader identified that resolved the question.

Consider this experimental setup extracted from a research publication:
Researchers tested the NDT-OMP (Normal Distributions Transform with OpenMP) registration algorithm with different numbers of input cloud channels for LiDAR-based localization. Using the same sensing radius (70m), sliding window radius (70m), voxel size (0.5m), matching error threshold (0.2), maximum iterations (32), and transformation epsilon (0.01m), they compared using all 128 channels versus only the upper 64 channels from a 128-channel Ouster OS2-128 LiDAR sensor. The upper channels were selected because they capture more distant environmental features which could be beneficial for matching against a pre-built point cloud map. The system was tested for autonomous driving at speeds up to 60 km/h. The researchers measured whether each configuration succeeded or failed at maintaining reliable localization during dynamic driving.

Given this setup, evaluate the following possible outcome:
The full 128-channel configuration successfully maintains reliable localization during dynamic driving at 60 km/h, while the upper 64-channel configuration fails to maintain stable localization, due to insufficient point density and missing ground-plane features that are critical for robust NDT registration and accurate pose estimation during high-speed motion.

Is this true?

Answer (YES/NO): NO